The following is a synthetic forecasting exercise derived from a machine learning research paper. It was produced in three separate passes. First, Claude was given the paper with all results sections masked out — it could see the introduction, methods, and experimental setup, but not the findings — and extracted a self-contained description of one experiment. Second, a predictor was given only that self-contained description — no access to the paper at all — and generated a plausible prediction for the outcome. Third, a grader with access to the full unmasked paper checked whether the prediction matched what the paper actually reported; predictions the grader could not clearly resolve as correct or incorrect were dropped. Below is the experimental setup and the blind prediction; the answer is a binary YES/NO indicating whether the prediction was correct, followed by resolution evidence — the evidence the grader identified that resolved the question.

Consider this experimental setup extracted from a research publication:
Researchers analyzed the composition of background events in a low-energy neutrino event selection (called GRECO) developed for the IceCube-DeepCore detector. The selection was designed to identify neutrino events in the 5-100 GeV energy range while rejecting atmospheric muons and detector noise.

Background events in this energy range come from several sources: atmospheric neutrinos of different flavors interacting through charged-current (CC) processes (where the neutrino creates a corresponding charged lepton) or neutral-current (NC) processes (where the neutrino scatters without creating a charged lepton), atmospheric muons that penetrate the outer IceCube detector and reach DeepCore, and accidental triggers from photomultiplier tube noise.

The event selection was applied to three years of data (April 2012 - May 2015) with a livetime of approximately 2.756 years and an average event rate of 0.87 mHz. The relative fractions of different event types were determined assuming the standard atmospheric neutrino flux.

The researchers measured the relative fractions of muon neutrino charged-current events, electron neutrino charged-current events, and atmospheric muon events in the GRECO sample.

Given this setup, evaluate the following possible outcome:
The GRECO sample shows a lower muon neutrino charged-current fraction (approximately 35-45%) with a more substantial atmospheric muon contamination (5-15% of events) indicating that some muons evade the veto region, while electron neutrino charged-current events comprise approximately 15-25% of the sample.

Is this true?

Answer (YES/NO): NO